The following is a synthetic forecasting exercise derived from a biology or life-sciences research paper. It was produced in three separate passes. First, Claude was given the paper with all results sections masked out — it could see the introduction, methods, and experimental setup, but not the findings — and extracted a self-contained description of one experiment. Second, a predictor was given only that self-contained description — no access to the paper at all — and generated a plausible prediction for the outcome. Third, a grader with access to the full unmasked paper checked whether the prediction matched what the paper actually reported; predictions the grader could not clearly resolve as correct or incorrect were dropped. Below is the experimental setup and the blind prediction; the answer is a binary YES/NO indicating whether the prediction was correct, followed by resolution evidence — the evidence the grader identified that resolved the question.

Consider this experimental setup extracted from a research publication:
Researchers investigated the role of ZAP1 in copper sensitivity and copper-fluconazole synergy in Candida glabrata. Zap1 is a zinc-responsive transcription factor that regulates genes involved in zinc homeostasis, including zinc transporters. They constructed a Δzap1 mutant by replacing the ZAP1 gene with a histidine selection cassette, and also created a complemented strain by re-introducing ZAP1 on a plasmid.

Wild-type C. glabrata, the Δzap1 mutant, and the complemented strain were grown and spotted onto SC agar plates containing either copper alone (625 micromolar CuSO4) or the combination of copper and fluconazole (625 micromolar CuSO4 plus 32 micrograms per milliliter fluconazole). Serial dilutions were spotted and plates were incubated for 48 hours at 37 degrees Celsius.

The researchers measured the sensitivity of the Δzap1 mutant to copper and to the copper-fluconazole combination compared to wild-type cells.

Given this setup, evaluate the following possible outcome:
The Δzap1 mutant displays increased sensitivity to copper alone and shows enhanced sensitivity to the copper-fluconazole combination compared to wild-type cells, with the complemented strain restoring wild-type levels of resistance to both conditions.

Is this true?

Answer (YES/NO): NO